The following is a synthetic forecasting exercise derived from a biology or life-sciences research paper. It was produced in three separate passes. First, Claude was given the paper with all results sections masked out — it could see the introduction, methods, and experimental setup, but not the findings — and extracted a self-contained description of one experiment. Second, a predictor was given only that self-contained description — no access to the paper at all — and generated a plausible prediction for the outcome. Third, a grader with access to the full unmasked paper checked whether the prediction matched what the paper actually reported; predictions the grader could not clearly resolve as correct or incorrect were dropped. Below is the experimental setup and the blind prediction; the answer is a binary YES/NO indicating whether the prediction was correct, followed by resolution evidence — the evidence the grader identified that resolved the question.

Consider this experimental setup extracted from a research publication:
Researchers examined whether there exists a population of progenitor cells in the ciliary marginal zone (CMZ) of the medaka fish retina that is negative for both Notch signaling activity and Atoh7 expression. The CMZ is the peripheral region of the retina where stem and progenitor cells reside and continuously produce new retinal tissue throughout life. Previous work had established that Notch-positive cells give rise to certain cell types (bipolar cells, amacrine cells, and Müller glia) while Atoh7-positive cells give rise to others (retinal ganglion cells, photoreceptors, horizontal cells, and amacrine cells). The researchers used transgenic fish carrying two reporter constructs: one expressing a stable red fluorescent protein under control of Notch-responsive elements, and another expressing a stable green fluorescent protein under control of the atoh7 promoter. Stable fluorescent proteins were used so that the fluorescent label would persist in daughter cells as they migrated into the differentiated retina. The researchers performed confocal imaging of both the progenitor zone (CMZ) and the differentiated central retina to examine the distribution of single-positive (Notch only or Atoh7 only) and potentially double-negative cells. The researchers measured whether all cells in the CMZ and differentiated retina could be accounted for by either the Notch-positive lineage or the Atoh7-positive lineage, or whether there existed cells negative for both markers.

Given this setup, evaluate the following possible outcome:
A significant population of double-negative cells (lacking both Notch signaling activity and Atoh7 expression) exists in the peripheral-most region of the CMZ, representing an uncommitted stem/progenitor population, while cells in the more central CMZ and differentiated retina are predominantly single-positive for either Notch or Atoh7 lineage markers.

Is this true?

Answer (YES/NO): NO